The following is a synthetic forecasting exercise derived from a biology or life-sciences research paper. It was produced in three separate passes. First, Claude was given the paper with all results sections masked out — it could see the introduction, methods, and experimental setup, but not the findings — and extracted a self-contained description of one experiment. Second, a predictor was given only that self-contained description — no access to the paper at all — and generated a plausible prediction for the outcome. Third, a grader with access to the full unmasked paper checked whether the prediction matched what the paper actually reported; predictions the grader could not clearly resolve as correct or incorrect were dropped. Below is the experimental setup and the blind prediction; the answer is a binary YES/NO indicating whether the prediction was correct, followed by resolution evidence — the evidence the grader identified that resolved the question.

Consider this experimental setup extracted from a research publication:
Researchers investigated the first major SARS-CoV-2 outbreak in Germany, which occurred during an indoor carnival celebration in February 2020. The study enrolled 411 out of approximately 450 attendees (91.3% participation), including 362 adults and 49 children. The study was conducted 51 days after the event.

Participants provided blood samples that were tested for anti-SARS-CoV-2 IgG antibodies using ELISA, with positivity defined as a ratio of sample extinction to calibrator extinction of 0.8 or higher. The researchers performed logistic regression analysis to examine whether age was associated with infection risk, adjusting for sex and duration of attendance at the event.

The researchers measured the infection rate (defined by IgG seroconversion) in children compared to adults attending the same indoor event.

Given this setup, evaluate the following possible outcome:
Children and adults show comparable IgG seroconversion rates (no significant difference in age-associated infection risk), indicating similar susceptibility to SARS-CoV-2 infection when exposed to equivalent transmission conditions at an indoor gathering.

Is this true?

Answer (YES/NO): NO